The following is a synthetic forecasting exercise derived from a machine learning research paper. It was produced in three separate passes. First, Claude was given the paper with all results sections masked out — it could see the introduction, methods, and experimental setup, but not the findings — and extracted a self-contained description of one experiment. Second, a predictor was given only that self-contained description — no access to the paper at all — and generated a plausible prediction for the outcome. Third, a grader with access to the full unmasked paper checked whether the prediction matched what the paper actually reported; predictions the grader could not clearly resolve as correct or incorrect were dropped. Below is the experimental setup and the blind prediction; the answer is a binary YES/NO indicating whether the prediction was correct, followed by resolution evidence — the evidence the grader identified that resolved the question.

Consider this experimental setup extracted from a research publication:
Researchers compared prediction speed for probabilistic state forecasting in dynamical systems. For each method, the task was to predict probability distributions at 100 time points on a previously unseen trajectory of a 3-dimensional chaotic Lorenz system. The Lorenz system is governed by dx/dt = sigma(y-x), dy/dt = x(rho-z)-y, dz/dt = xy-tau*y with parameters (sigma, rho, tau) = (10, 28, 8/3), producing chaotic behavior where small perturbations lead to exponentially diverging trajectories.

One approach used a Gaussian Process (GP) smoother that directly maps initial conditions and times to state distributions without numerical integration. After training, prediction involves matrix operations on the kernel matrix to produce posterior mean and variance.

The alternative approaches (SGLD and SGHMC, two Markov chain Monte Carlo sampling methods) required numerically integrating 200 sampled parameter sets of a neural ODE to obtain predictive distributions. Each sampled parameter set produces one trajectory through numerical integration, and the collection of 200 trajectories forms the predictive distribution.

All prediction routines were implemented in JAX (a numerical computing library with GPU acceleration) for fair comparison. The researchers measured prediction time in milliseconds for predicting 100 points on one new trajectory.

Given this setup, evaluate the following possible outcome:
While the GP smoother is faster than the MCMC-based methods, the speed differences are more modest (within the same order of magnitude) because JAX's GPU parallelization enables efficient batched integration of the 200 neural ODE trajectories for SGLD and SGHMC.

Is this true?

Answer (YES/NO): NO